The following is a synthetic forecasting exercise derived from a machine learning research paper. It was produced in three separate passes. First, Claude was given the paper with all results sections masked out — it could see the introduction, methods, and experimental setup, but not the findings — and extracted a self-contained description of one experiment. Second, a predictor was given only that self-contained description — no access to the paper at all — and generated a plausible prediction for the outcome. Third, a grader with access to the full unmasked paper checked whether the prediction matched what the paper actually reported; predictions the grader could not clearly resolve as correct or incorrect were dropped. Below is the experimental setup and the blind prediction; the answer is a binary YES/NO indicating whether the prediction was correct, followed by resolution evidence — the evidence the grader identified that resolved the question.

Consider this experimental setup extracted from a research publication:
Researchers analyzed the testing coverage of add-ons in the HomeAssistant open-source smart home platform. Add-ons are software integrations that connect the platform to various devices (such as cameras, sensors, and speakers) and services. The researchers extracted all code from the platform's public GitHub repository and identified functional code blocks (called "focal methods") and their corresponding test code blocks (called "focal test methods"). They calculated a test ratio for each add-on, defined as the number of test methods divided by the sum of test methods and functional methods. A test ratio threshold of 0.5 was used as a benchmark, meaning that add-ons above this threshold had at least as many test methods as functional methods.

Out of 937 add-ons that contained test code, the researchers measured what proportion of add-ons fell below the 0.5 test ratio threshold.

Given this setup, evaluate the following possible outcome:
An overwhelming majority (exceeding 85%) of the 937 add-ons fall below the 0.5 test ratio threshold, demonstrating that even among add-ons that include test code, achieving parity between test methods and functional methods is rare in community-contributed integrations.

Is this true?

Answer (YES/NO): NO